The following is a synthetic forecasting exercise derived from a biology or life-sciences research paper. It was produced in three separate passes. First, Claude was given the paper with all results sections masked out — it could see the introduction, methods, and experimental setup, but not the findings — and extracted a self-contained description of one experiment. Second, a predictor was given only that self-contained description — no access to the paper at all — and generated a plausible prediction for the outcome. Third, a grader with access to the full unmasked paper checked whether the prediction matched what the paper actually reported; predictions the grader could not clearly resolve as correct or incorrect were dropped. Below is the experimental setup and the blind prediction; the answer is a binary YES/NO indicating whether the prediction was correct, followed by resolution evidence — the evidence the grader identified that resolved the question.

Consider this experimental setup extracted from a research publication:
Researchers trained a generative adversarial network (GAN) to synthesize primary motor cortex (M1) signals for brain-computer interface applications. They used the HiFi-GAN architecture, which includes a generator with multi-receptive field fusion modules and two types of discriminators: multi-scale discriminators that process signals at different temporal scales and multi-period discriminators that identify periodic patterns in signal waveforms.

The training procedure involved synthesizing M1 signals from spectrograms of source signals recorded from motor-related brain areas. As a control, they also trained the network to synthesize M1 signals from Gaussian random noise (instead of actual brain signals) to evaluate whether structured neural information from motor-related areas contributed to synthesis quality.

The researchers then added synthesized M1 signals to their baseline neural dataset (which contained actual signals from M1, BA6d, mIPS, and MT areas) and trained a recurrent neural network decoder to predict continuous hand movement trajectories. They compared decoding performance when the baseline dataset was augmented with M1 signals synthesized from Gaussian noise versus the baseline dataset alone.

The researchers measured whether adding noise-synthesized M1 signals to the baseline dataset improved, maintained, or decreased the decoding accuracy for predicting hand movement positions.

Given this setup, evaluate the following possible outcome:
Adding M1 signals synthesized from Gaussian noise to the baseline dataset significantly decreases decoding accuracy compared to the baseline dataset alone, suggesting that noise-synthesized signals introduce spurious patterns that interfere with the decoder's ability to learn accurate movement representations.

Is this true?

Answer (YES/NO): YES